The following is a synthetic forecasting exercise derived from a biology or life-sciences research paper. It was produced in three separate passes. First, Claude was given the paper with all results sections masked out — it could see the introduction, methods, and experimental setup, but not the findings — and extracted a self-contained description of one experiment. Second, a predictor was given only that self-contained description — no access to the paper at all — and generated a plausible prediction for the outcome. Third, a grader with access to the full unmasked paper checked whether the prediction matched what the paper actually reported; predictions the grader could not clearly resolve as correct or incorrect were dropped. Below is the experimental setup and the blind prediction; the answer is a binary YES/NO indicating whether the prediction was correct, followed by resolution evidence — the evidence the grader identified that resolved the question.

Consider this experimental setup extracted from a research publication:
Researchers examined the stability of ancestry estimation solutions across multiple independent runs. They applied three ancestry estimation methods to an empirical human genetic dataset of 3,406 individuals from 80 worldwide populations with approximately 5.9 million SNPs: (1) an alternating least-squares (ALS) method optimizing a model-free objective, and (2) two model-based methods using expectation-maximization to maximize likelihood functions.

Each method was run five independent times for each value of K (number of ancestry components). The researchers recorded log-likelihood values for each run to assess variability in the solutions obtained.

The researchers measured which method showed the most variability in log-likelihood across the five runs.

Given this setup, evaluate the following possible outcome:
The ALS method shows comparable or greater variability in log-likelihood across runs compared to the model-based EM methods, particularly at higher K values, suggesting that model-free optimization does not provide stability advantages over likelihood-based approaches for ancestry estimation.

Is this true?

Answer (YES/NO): NO